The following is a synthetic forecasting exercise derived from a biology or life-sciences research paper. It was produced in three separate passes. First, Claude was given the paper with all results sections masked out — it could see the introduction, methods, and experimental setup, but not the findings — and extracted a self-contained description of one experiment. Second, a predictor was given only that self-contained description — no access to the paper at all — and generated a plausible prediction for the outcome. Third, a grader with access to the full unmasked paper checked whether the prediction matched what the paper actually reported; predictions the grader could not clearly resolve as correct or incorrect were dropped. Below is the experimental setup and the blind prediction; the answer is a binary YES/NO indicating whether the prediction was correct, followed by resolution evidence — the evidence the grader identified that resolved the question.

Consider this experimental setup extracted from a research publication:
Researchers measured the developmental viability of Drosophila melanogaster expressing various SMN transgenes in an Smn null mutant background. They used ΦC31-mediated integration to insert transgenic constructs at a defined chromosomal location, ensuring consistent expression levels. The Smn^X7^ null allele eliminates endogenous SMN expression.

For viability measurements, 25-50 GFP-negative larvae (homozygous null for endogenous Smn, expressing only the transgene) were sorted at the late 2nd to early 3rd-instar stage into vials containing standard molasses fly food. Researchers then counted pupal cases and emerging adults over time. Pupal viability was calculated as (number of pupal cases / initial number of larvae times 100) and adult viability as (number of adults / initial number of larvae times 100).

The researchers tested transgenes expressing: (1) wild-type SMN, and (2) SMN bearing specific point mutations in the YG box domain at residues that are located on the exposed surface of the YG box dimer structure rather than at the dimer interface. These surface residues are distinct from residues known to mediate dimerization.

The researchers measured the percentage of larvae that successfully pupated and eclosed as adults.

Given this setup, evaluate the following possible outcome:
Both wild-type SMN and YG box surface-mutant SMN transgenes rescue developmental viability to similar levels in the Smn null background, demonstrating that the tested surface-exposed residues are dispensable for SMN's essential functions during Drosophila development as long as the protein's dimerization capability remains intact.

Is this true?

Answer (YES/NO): NO